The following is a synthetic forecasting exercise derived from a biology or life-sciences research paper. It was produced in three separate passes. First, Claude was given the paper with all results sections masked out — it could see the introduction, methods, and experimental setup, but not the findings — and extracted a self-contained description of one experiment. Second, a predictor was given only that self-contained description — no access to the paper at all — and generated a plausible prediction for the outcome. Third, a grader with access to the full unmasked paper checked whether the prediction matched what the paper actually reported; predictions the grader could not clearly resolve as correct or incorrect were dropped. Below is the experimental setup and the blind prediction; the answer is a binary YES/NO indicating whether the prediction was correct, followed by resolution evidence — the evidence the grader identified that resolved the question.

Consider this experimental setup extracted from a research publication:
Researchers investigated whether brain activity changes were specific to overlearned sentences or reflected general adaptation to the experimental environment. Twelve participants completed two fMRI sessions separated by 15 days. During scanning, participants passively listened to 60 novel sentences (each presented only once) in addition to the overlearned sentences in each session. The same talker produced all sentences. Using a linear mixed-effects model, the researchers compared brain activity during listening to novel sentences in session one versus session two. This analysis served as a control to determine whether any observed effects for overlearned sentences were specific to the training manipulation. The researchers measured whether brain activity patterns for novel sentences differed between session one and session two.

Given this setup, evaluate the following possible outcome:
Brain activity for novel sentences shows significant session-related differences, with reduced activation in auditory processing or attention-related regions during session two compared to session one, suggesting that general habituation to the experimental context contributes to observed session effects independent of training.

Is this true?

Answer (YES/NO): NO